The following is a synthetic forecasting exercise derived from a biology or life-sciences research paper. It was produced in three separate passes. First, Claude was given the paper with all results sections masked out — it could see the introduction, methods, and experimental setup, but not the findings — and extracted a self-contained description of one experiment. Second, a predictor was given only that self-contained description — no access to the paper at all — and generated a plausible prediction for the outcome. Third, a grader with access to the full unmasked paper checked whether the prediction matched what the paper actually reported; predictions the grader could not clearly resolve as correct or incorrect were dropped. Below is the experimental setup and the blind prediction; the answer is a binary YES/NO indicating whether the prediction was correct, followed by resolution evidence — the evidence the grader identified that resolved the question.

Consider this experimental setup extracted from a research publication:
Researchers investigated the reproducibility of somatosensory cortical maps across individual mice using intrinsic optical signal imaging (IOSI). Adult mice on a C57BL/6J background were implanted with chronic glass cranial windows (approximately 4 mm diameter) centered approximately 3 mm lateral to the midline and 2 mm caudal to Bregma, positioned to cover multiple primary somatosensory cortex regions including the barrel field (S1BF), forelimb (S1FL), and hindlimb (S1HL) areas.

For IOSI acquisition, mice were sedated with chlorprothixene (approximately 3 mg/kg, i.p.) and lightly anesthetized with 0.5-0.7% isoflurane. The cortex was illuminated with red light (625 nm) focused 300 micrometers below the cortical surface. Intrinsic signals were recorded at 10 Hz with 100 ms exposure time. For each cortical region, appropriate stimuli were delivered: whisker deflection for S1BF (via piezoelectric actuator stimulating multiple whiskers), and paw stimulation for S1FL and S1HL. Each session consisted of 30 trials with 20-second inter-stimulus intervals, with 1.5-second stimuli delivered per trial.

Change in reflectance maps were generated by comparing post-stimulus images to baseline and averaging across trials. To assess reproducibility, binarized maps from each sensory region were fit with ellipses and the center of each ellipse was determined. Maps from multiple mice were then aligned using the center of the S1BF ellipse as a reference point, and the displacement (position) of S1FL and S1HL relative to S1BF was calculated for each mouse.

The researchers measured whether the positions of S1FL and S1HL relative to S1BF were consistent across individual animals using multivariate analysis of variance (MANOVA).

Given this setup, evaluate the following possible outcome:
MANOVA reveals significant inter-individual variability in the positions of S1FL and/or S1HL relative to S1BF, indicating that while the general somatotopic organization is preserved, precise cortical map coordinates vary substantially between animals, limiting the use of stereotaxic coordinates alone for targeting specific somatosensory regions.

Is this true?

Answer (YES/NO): NO